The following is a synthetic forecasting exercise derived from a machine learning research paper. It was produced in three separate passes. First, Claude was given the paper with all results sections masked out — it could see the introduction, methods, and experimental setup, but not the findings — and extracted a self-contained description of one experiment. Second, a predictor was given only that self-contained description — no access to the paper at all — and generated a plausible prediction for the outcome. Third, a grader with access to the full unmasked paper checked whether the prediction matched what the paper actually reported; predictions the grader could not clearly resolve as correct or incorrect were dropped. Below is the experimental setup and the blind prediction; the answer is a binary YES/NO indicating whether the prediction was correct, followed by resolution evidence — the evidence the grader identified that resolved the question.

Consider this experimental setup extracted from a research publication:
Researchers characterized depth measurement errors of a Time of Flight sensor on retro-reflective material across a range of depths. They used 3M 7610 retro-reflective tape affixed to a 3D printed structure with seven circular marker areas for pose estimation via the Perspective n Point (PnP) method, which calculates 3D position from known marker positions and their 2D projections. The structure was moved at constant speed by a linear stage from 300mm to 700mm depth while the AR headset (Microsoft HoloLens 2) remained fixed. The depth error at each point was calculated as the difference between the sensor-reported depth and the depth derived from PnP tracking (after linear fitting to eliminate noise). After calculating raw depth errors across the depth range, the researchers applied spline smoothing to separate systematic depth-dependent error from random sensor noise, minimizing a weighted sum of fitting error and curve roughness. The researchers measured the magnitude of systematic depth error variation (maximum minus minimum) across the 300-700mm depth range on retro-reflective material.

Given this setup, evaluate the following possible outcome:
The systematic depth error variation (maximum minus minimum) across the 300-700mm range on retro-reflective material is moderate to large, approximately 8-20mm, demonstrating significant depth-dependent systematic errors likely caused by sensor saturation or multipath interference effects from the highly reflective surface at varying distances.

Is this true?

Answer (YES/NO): NO